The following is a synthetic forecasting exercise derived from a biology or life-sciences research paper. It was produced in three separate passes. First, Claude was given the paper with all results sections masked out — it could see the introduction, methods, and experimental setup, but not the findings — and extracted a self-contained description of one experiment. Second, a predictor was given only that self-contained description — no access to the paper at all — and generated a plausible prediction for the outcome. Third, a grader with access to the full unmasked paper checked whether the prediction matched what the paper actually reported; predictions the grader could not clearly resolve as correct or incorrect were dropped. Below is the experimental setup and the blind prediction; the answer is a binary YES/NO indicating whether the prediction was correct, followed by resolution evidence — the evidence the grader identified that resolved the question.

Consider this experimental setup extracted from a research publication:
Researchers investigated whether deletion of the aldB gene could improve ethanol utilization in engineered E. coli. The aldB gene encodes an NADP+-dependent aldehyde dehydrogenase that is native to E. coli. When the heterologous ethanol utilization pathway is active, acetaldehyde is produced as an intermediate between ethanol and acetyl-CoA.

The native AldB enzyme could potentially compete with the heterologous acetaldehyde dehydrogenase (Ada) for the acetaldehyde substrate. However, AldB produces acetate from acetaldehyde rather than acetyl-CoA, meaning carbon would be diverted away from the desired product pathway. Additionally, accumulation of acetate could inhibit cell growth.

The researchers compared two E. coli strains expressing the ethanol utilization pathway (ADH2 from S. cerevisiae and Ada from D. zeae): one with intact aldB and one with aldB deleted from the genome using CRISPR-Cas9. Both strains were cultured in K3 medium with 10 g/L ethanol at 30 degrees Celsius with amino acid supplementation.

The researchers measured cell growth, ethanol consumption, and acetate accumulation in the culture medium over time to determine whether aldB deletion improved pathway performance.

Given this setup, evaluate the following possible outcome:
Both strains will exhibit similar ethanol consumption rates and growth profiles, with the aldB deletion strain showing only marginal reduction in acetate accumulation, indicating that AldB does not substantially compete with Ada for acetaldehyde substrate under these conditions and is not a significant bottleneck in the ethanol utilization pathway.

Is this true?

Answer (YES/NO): NO